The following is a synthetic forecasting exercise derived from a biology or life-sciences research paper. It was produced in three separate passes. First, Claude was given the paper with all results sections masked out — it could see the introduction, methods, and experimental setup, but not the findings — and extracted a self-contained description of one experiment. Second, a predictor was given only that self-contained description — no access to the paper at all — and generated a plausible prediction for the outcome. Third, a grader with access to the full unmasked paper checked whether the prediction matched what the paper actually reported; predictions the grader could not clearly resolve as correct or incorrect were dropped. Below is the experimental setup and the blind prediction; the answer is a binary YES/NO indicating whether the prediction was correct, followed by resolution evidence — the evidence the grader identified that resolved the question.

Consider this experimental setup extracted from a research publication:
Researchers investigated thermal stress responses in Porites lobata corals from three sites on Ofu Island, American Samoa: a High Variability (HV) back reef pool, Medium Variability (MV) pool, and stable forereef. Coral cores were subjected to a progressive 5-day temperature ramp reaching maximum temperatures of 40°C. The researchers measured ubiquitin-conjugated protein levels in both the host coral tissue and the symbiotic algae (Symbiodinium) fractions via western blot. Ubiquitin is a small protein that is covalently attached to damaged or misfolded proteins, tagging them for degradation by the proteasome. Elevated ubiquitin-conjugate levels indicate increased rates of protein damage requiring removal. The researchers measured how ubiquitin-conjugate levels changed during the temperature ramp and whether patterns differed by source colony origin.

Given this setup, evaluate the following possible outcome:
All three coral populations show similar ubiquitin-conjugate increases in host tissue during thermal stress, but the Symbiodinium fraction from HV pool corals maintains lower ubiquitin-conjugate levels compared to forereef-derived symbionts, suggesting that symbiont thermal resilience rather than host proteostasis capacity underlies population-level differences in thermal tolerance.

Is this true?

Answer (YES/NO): NO